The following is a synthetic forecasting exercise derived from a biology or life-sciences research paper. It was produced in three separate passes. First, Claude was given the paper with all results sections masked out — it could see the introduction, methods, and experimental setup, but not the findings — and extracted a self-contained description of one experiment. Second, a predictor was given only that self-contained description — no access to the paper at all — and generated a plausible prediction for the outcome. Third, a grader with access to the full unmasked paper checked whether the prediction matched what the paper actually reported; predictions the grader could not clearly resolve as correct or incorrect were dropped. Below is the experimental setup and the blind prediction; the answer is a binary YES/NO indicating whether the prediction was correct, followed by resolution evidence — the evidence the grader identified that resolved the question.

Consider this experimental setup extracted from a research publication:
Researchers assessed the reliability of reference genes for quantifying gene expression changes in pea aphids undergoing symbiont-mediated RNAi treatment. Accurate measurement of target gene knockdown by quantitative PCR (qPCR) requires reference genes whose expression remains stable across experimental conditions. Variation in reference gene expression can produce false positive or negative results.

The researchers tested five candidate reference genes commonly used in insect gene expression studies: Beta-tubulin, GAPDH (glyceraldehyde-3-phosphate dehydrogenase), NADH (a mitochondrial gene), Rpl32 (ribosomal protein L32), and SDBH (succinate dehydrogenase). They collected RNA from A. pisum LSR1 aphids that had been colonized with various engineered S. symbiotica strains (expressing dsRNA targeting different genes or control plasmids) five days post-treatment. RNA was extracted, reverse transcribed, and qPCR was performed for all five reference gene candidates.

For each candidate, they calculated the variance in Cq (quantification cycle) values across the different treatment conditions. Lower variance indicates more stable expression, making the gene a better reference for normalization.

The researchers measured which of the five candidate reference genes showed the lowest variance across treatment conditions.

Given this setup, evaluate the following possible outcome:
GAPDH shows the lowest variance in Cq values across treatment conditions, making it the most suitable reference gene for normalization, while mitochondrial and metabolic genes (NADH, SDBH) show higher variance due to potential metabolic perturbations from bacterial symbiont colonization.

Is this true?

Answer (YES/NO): NO